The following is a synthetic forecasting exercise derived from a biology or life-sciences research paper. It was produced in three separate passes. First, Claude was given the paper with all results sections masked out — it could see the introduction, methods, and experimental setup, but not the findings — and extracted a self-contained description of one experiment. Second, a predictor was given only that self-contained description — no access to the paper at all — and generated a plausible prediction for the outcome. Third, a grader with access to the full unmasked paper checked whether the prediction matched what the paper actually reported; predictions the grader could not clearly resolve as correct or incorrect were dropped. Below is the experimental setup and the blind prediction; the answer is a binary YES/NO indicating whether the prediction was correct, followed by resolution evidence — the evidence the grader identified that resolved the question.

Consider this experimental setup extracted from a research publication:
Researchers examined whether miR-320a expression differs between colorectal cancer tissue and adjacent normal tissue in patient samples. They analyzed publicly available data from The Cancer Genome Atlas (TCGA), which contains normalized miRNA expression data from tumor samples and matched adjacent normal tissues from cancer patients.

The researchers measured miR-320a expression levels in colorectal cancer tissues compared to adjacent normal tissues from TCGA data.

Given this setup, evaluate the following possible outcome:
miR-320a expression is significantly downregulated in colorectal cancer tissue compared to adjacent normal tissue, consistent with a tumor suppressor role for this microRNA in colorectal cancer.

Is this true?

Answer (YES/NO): YES